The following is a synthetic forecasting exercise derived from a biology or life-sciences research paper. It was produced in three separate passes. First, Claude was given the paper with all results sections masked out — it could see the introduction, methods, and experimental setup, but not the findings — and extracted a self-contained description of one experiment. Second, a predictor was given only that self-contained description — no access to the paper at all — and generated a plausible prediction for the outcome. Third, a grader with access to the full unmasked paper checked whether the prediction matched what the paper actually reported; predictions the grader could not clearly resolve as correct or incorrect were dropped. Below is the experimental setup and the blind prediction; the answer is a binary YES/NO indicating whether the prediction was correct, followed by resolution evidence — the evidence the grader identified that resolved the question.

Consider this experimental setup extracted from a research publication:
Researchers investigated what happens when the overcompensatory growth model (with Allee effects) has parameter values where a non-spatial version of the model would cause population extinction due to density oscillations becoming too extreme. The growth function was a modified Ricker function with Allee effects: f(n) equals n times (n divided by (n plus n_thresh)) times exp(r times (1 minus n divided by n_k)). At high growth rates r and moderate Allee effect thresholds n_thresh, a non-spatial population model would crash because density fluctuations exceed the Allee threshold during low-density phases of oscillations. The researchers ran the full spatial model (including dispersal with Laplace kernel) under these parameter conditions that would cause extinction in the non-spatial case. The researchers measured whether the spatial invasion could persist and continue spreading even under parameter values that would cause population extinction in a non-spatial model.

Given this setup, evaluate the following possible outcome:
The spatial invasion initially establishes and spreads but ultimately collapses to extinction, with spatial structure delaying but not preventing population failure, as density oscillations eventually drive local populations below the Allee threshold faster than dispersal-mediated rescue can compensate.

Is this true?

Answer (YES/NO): NO